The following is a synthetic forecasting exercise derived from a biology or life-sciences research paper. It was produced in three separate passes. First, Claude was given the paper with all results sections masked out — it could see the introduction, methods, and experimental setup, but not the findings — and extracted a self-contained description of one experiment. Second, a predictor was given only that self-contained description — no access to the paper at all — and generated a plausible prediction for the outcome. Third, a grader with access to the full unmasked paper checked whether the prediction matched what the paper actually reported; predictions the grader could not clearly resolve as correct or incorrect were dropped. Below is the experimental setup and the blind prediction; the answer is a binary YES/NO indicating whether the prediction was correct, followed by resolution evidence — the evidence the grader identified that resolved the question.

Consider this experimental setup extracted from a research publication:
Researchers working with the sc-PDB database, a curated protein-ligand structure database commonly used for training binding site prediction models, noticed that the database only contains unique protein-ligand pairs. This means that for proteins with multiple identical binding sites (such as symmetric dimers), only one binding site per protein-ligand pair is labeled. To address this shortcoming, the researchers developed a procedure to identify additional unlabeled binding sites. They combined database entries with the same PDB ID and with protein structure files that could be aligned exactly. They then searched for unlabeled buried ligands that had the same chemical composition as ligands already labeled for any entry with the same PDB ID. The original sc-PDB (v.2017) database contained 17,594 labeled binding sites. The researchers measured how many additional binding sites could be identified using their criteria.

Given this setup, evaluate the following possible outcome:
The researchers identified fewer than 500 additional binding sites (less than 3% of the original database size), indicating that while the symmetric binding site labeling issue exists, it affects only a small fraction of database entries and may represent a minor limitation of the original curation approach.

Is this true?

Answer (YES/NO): NO